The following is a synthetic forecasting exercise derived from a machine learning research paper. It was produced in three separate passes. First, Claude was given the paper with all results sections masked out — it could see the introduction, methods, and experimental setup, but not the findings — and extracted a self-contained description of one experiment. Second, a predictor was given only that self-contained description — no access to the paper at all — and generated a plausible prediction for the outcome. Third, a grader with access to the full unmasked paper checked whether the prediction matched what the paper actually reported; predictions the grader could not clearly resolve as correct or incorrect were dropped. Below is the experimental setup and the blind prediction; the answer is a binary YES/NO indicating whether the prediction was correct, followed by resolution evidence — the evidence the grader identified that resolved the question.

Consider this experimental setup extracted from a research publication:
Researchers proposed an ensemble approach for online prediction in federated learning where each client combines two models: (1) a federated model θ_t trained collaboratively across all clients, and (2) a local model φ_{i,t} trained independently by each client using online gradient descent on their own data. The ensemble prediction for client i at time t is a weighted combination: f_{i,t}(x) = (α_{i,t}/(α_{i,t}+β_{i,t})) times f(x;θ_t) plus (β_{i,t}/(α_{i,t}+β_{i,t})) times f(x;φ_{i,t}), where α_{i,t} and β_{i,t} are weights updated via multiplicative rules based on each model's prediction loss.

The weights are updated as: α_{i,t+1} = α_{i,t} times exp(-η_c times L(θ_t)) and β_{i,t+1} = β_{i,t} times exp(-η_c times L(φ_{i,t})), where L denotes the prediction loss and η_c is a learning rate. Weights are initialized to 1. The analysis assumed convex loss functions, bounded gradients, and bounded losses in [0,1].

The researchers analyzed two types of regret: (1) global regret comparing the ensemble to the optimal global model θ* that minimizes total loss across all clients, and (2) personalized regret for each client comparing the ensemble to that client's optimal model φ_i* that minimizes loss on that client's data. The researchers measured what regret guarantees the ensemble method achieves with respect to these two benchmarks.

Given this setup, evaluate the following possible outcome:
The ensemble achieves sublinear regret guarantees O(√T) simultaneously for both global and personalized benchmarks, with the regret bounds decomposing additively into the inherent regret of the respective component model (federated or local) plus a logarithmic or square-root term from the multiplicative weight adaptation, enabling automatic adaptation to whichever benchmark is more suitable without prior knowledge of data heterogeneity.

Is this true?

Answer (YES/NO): YES